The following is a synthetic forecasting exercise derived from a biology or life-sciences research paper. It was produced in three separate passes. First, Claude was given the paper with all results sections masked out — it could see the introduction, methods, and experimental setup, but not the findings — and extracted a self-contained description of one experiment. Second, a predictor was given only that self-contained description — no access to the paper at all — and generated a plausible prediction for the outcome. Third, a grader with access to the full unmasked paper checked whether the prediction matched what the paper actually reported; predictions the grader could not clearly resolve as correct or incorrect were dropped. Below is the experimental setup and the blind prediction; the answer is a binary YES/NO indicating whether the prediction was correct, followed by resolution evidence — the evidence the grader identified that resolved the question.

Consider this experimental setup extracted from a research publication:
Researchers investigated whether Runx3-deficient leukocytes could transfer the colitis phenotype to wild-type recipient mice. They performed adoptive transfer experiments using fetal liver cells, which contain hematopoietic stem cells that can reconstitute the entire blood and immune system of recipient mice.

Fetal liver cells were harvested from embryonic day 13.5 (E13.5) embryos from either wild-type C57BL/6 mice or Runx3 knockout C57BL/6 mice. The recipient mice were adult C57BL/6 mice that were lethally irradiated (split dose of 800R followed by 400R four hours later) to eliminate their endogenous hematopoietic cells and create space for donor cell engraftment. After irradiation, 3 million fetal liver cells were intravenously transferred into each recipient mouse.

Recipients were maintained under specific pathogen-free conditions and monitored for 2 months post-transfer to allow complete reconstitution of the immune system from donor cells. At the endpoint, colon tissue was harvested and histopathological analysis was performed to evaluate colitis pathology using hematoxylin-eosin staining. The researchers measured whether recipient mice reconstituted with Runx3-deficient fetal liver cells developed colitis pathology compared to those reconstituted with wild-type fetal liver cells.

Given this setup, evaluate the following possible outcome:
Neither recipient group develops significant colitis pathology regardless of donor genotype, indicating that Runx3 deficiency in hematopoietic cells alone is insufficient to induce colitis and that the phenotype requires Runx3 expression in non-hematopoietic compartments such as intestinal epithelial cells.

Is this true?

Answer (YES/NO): NO